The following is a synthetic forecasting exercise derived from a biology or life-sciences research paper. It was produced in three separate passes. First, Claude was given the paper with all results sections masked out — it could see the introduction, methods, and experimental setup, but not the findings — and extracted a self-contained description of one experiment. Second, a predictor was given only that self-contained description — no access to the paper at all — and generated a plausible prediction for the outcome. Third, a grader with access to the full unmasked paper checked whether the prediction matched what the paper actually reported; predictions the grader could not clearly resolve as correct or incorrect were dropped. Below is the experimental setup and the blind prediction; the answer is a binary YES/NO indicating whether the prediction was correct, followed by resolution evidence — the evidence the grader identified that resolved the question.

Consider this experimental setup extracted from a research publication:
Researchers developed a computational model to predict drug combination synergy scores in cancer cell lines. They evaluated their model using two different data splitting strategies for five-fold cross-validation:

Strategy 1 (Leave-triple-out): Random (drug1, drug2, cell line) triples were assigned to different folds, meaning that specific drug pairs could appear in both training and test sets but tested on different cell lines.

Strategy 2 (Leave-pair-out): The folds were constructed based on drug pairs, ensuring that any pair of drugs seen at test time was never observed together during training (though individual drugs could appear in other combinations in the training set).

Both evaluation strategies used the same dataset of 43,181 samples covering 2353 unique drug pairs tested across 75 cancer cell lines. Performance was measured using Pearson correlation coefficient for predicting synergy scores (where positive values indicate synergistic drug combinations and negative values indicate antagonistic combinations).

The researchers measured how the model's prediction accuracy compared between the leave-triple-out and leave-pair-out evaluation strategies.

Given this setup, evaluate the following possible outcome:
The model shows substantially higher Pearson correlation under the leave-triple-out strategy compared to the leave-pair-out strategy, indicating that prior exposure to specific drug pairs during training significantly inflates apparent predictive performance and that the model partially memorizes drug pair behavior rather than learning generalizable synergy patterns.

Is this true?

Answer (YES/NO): NO